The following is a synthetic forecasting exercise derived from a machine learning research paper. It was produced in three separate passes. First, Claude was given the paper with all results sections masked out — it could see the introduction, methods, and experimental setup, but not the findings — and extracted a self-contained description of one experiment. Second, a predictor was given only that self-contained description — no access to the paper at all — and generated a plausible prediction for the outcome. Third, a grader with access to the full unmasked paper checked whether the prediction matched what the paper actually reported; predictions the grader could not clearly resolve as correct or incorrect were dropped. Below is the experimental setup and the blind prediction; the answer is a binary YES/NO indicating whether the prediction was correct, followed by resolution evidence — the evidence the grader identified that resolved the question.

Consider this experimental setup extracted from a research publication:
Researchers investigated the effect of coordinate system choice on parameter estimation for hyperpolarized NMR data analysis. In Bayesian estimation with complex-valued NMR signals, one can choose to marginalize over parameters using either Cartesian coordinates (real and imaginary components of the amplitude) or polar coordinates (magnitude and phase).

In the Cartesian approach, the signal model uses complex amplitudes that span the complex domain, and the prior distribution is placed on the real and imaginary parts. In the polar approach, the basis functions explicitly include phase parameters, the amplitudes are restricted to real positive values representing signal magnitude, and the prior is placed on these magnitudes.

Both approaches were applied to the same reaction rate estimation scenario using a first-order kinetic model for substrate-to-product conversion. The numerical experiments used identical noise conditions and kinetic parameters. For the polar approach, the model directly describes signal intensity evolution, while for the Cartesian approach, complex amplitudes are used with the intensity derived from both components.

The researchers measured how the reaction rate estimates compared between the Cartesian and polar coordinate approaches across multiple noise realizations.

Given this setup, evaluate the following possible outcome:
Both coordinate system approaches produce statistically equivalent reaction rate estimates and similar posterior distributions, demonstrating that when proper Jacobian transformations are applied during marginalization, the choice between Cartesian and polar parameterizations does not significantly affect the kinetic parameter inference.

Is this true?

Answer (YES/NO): YES